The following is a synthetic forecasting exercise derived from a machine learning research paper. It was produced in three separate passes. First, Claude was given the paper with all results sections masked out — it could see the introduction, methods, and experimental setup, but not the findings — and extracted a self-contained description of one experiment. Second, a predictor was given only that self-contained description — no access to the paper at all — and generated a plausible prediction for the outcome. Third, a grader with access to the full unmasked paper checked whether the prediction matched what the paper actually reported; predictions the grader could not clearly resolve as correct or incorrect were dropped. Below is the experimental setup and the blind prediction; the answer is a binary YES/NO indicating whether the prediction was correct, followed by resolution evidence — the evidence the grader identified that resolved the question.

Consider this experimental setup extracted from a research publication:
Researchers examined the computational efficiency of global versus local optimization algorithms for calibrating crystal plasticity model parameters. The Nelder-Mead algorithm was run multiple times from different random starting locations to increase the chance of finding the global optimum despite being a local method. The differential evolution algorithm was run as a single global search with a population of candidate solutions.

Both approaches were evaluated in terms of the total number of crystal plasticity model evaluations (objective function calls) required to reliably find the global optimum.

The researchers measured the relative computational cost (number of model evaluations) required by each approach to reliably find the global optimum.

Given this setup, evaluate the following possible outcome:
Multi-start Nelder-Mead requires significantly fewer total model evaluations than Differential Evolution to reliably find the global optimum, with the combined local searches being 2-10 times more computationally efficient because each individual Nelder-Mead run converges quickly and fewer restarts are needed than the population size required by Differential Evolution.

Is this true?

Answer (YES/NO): NO